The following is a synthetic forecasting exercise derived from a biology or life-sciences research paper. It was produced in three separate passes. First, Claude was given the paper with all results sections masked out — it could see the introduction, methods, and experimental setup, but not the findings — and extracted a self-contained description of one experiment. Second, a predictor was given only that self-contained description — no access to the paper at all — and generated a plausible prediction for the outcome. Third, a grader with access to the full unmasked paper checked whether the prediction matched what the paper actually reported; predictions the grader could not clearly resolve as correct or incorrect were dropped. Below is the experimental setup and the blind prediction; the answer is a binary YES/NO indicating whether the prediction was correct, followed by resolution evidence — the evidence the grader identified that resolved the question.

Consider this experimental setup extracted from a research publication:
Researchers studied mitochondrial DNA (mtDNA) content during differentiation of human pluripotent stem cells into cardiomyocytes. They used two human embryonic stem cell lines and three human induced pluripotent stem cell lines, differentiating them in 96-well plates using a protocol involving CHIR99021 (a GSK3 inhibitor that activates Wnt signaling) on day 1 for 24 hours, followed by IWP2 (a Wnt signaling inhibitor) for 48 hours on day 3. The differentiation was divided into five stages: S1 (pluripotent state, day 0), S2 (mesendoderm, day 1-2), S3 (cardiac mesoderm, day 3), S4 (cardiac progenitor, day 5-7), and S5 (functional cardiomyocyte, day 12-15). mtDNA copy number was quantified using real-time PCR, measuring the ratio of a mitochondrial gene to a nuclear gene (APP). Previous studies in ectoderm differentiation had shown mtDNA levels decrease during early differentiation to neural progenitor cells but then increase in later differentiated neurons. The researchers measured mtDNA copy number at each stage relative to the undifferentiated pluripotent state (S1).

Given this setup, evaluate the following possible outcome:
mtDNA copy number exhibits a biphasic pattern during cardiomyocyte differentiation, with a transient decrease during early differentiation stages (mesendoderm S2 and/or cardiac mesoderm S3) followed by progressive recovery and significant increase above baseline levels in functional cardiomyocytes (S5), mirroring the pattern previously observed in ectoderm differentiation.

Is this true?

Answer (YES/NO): NO